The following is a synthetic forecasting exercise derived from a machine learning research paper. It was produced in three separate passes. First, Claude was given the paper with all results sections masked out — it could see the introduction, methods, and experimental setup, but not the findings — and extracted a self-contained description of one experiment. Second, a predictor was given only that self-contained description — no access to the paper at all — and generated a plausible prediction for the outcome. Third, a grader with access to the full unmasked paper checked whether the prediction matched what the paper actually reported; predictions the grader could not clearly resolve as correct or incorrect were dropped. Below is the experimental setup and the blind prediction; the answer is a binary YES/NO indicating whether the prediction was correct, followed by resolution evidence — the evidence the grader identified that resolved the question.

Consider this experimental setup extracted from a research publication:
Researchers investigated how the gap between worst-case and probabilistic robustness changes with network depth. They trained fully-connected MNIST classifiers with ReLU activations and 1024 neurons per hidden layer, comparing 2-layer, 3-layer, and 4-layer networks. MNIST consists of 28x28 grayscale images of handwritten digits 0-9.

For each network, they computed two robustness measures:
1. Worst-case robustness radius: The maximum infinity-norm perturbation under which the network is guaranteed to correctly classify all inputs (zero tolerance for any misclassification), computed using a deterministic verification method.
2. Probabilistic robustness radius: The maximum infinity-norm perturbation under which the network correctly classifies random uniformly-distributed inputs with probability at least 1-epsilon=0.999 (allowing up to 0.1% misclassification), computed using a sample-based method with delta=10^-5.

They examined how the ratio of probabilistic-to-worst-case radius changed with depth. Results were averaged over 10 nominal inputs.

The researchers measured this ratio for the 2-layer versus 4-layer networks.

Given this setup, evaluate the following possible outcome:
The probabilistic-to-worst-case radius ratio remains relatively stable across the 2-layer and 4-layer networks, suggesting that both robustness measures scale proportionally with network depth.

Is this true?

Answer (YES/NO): NO